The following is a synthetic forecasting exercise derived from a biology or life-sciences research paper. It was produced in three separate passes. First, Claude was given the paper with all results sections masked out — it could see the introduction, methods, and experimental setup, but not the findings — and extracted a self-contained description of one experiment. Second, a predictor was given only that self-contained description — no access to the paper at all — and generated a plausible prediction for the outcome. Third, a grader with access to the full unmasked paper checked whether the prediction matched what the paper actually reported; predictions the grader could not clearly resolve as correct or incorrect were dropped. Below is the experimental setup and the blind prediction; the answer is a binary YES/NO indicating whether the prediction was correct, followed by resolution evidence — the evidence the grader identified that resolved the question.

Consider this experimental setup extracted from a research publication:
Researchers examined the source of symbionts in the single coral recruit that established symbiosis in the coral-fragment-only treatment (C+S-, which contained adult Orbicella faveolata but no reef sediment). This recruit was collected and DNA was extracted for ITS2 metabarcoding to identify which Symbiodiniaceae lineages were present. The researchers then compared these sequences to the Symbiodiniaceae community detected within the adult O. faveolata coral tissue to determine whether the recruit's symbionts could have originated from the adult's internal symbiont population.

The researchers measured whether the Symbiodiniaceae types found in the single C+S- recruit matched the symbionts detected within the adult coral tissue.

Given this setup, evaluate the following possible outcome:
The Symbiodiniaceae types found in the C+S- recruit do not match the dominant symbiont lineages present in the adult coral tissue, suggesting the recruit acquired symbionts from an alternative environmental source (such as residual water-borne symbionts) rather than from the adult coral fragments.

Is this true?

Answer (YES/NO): YES